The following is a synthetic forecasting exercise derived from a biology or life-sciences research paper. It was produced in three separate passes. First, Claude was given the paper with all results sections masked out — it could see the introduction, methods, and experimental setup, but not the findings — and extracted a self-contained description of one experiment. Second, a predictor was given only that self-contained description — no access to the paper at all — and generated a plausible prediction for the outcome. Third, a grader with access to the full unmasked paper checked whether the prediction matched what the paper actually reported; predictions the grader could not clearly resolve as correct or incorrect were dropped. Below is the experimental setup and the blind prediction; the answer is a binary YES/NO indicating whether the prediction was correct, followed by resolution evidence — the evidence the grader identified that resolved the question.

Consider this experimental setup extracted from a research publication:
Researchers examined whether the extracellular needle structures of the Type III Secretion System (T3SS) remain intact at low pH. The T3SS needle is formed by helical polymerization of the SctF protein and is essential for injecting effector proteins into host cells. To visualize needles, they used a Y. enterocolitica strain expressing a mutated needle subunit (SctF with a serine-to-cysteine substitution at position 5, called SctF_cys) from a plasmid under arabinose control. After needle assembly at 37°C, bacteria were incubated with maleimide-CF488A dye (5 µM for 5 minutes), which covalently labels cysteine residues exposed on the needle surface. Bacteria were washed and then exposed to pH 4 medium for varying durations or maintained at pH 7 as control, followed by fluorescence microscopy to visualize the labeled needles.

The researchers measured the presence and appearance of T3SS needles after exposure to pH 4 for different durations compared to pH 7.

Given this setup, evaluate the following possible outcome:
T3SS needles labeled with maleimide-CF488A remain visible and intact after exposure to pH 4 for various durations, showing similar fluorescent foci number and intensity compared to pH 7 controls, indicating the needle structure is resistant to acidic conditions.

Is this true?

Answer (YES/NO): YES